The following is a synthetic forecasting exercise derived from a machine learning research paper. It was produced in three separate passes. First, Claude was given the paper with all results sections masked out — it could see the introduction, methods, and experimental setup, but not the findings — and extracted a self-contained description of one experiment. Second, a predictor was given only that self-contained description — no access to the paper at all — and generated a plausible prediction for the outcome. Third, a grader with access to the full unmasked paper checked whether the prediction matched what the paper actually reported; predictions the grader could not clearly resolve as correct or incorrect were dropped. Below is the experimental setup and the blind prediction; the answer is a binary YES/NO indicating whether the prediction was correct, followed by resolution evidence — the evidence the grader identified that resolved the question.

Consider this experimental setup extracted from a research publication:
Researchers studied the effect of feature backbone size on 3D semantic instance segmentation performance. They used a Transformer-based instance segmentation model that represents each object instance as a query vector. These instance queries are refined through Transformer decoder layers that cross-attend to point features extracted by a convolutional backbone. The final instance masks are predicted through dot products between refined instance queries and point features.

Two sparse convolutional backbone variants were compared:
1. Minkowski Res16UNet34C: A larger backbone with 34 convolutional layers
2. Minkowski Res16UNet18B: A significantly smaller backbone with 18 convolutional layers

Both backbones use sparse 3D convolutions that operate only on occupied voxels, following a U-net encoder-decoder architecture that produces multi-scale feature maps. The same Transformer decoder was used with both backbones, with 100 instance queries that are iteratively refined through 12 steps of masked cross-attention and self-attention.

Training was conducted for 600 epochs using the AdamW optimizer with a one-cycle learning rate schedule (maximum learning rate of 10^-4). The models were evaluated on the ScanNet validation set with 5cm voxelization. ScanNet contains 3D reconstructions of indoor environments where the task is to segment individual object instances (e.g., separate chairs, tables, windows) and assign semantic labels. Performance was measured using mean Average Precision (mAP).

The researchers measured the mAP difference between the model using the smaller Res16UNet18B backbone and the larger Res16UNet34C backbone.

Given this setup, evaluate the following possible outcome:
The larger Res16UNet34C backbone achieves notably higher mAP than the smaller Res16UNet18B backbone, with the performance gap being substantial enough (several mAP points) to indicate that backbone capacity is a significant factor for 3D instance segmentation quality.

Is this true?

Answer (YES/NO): NO